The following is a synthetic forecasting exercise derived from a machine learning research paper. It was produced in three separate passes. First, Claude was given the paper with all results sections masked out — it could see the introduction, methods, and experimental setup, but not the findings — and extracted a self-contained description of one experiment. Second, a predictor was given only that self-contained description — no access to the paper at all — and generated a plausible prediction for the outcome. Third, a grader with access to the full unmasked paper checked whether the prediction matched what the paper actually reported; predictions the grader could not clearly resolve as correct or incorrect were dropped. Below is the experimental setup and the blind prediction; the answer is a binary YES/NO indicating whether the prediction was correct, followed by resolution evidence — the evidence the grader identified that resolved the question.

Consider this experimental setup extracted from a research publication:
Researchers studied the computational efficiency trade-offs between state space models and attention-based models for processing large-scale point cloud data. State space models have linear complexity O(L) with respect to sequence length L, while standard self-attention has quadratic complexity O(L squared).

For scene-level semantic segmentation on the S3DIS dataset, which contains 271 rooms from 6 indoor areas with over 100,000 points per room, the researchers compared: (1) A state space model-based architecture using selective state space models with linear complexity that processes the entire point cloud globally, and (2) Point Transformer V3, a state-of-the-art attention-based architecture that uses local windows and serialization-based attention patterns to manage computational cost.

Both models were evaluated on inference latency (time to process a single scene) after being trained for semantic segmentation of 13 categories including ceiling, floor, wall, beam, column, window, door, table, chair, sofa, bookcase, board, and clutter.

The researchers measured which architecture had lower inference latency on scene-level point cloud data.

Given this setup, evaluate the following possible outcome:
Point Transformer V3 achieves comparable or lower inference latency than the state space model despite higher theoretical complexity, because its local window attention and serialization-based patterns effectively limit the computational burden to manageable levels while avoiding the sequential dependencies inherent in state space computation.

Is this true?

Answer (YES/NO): YES